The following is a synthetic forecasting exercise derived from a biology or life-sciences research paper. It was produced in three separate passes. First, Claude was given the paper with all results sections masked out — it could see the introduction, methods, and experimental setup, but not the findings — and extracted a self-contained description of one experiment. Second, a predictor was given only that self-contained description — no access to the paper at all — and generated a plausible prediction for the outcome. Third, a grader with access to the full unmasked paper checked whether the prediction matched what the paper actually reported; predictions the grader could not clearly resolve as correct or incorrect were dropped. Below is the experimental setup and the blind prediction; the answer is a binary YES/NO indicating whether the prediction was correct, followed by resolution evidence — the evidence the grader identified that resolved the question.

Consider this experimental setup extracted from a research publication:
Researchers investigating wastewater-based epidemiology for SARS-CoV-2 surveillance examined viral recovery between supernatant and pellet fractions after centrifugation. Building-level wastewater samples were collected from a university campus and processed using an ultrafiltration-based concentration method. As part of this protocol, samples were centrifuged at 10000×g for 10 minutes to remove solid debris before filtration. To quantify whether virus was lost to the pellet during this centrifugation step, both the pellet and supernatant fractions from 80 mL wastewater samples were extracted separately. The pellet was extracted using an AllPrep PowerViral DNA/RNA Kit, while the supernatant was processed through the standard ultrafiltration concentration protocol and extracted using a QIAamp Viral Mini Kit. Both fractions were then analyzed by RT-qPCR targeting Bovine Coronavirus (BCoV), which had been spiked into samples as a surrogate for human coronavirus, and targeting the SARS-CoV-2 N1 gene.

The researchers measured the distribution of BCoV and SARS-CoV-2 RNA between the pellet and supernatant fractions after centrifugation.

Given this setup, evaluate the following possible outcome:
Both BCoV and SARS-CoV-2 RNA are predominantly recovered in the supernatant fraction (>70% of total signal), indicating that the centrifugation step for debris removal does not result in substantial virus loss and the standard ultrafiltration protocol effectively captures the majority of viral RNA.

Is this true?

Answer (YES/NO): NO